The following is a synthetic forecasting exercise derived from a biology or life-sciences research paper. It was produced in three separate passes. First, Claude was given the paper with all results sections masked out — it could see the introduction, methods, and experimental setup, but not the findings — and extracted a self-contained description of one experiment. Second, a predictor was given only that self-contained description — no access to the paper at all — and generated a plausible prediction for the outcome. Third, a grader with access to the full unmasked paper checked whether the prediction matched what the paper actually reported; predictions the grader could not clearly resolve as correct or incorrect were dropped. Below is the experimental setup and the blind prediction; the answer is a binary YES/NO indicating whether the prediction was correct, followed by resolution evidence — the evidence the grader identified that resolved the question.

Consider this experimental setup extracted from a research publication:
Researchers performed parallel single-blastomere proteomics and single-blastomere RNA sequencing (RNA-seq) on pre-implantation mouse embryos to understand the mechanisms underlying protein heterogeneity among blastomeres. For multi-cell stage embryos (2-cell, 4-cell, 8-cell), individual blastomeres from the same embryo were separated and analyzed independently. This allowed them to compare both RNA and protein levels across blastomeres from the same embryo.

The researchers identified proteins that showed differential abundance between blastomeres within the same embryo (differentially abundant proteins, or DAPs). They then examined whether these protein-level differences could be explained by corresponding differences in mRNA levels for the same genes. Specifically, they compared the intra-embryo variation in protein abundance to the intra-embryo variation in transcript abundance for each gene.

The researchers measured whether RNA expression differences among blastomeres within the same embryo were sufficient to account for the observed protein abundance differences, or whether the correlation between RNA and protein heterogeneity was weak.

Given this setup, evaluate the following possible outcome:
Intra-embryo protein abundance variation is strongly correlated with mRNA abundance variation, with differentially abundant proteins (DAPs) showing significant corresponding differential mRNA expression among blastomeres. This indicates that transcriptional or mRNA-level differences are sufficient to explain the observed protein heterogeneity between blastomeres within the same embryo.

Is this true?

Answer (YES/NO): NO